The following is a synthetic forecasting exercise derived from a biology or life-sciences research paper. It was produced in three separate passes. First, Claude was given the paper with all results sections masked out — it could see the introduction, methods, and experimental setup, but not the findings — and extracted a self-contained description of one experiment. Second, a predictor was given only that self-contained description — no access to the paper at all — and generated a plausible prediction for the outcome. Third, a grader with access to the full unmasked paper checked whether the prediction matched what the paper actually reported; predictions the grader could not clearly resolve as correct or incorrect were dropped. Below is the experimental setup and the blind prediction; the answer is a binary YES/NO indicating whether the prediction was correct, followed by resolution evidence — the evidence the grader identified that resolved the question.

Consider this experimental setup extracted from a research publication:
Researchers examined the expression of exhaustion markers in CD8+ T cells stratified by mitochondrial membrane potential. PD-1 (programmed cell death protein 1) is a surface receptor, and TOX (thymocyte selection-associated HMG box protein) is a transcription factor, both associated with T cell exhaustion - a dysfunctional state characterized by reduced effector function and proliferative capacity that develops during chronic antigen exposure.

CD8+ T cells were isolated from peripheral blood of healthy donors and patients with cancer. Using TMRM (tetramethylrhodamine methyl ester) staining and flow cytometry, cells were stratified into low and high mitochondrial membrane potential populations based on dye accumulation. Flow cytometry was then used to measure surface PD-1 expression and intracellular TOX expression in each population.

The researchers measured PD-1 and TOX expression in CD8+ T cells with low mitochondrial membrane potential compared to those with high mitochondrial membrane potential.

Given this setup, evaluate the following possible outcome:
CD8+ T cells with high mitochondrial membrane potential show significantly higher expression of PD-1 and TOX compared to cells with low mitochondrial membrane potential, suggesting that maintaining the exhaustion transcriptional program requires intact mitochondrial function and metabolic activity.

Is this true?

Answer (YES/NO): YES